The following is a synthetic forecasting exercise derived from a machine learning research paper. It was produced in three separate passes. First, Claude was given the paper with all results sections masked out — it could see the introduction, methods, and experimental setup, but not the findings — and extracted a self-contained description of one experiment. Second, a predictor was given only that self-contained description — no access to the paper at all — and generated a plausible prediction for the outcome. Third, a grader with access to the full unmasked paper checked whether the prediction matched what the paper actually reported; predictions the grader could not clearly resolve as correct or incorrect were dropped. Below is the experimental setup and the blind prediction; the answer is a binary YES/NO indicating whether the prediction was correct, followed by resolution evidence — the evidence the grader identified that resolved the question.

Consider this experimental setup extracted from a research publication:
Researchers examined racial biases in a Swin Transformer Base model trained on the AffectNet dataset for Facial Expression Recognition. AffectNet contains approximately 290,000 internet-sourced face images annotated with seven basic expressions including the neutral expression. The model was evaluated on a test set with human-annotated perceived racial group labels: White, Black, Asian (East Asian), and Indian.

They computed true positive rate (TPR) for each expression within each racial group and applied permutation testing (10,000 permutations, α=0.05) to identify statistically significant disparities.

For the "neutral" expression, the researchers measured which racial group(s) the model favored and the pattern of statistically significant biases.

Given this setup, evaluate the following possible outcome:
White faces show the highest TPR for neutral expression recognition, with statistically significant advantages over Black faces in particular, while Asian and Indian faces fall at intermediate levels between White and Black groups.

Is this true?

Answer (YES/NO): NO